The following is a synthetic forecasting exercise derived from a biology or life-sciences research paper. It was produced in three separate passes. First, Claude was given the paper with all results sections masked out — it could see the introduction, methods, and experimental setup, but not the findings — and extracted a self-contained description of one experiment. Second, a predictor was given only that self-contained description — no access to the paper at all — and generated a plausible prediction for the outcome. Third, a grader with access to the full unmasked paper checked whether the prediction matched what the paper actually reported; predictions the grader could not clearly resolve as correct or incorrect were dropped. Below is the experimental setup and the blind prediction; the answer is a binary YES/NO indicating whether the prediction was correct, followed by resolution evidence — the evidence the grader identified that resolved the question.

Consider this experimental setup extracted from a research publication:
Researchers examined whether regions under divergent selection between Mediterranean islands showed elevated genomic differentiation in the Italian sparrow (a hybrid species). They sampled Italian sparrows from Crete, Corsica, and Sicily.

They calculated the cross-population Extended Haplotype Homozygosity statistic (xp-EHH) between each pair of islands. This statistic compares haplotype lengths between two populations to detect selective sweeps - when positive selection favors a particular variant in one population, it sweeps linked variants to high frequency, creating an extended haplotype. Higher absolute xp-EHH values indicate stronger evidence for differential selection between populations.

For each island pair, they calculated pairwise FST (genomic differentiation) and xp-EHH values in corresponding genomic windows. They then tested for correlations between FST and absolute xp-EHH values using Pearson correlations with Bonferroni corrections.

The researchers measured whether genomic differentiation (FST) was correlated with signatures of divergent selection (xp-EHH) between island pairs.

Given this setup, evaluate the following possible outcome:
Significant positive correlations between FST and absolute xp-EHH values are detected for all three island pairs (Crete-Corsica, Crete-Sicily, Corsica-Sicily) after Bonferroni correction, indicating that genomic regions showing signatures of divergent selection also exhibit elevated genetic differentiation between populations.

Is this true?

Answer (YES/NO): NO